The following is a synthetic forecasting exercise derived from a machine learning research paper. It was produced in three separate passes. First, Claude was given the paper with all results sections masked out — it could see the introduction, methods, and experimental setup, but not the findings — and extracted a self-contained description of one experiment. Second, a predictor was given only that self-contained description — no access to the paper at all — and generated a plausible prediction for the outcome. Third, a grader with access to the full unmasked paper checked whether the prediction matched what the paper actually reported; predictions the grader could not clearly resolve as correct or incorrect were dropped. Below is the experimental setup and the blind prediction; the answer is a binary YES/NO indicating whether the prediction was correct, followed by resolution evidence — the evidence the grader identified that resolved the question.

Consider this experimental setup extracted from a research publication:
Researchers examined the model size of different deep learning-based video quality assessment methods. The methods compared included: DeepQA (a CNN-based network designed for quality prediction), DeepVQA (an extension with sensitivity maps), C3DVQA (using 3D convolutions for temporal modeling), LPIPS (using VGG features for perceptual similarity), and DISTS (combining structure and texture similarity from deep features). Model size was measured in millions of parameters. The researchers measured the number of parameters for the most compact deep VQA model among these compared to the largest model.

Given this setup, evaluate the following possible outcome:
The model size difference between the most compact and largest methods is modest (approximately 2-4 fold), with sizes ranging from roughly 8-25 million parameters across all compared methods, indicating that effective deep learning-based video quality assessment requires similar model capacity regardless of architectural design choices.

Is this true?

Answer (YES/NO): NO